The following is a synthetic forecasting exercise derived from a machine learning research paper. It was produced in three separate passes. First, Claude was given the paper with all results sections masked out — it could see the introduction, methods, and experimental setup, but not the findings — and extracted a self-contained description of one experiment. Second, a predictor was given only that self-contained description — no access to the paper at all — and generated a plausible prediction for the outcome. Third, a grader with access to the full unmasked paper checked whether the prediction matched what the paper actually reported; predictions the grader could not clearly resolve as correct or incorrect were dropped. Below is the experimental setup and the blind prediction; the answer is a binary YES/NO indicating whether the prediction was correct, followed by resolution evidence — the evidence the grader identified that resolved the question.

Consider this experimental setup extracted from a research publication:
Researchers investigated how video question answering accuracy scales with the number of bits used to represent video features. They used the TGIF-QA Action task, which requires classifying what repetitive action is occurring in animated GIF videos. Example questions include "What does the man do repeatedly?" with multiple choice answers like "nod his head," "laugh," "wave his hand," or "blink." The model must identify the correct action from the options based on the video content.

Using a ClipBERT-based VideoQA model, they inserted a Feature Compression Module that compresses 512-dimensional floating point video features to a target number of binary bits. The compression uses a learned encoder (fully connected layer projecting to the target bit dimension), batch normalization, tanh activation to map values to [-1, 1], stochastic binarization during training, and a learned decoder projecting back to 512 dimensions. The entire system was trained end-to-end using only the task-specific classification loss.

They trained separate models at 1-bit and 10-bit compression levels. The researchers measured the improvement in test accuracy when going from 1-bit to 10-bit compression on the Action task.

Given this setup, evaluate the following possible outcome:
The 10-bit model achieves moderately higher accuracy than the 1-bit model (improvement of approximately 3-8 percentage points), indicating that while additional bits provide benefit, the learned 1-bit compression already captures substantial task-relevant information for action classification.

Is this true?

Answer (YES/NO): YES